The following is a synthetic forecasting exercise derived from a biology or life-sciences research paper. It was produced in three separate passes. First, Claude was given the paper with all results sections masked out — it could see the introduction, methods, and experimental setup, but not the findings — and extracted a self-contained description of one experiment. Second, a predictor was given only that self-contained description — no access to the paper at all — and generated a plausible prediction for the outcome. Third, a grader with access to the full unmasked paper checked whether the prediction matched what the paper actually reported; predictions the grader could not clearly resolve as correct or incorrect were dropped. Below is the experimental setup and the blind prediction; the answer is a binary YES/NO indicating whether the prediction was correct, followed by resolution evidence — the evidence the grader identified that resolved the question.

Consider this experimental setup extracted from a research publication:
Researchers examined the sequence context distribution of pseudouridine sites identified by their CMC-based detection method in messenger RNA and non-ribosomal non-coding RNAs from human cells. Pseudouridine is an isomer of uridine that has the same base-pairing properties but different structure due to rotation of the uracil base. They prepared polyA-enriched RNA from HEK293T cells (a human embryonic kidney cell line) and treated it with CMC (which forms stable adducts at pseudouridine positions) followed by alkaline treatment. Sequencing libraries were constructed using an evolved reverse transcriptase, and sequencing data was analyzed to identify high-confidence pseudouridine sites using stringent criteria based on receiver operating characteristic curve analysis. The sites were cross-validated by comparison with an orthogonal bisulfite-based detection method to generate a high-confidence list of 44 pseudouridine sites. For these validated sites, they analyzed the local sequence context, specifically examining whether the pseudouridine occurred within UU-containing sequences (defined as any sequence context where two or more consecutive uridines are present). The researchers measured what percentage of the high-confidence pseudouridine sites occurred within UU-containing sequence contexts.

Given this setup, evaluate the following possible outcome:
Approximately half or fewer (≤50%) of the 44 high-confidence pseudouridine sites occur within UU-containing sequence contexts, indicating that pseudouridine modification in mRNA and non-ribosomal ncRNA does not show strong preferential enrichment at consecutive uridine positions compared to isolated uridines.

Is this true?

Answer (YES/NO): NO